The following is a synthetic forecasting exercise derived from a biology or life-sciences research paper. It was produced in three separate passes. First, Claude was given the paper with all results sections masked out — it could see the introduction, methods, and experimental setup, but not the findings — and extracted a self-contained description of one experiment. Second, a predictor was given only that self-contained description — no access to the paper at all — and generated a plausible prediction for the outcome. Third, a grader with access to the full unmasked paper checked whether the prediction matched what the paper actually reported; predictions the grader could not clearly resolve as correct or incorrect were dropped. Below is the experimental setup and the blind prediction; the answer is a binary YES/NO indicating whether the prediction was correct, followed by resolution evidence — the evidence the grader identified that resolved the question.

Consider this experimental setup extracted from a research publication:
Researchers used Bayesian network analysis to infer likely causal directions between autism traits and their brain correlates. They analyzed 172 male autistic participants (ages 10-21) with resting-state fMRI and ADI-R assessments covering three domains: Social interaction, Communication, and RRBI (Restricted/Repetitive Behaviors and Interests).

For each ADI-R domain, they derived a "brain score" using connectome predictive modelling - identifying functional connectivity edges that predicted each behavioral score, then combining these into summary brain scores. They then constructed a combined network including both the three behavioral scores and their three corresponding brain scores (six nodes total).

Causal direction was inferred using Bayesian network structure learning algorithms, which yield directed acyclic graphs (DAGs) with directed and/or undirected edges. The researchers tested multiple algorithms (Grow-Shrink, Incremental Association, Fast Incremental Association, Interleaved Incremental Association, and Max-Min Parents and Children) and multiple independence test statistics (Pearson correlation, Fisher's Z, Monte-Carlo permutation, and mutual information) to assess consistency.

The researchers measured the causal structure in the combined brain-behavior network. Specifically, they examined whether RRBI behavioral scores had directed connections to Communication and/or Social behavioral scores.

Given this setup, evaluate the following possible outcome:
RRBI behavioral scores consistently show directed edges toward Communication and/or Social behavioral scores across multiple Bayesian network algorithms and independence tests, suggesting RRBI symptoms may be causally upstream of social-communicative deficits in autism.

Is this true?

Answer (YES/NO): YES